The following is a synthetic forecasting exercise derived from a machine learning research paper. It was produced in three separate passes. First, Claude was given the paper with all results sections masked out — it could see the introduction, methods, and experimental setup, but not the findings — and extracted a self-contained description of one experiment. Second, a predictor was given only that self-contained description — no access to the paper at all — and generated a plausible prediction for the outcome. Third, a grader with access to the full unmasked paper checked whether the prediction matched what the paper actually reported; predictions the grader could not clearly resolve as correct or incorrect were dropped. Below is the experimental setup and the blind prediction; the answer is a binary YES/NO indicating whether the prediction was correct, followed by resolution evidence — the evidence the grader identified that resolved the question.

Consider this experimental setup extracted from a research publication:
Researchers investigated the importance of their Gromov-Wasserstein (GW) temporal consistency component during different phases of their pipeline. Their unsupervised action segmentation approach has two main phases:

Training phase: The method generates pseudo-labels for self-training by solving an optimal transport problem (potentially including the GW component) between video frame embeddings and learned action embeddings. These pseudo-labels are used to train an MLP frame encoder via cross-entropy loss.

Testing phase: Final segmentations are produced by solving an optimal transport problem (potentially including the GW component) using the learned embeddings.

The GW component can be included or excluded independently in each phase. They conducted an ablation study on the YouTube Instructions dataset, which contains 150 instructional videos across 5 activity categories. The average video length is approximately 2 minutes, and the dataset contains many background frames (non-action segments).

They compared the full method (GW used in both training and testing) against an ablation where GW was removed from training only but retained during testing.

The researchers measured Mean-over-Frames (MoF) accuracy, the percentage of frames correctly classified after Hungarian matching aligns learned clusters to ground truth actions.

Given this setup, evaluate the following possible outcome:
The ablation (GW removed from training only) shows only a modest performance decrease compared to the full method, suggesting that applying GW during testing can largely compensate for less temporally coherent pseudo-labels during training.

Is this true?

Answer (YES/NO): NO